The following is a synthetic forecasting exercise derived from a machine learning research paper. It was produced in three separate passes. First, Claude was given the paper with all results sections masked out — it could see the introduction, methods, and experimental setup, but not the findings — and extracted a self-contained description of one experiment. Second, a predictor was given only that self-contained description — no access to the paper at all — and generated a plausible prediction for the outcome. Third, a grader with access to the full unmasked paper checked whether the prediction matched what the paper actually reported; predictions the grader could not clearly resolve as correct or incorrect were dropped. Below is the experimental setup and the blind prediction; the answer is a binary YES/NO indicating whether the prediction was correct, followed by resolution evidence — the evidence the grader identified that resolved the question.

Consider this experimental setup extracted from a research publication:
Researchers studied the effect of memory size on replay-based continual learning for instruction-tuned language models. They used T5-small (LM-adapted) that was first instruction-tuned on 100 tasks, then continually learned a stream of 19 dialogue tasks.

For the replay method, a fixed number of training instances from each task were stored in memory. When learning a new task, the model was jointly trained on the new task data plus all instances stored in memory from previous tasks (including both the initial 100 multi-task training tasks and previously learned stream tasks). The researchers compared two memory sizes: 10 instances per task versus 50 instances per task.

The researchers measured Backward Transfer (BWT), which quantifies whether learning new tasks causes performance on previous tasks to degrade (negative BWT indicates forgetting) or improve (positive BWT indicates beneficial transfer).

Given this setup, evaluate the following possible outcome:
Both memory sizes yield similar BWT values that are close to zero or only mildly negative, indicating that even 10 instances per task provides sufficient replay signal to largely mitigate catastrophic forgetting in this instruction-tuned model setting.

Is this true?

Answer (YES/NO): NO